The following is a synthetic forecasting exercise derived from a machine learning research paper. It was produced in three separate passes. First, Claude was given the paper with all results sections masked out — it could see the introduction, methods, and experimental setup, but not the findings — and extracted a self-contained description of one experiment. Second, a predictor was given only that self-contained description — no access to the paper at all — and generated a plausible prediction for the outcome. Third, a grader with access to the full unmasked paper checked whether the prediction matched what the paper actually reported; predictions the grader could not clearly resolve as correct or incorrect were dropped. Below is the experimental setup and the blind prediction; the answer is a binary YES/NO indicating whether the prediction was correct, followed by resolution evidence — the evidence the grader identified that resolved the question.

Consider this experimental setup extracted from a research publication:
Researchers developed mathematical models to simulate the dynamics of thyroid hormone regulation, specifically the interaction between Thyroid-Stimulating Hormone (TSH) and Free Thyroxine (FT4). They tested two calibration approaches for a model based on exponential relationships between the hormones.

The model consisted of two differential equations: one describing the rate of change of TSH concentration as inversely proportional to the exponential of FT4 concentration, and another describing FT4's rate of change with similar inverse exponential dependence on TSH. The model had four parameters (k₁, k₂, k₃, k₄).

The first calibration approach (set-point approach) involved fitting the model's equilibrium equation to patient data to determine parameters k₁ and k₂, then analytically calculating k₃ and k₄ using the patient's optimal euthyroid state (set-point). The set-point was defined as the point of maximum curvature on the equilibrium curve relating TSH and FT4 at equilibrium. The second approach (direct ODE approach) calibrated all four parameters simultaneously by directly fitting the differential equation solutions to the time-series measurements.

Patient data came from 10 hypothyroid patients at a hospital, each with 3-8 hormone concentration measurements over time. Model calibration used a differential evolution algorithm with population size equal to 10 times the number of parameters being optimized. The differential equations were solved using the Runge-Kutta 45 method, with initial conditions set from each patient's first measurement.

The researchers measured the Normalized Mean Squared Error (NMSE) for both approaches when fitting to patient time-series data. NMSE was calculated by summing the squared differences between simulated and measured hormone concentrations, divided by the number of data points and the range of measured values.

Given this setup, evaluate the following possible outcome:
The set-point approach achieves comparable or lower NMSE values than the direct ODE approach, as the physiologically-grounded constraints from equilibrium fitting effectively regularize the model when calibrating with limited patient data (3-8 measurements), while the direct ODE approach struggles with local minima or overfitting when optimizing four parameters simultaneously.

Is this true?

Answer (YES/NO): NO